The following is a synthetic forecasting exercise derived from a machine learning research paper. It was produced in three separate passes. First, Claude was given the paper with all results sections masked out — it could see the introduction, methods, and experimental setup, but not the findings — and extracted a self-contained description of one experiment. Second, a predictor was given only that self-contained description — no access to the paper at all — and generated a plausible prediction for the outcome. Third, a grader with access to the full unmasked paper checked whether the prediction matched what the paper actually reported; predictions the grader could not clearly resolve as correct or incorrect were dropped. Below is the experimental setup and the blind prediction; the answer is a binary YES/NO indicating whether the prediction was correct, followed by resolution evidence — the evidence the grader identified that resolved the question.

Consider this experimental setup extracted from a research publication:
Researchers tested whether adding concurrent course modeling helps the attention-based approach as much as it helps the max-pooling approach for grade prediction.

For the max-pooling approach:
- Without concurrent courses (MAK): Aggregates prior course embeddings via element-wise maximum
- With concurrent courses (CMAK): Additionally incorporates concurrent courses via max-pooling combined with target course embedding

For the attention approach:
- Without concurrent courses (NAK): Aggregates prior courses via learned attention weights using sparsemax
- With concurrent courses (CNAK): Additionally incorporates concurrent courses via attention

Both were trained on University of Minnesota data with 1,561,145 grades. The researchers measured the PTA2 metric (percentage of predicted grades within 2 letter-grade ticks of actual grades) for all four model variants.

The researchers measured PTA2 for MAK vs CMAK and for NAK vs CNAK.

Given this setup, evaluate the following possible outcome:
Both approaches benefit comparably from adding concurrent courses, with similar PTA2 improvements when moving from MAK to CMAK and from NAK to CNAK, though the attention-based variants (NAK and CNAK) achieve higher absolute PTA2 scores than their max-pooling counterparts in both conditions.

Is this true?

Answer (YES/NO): NO